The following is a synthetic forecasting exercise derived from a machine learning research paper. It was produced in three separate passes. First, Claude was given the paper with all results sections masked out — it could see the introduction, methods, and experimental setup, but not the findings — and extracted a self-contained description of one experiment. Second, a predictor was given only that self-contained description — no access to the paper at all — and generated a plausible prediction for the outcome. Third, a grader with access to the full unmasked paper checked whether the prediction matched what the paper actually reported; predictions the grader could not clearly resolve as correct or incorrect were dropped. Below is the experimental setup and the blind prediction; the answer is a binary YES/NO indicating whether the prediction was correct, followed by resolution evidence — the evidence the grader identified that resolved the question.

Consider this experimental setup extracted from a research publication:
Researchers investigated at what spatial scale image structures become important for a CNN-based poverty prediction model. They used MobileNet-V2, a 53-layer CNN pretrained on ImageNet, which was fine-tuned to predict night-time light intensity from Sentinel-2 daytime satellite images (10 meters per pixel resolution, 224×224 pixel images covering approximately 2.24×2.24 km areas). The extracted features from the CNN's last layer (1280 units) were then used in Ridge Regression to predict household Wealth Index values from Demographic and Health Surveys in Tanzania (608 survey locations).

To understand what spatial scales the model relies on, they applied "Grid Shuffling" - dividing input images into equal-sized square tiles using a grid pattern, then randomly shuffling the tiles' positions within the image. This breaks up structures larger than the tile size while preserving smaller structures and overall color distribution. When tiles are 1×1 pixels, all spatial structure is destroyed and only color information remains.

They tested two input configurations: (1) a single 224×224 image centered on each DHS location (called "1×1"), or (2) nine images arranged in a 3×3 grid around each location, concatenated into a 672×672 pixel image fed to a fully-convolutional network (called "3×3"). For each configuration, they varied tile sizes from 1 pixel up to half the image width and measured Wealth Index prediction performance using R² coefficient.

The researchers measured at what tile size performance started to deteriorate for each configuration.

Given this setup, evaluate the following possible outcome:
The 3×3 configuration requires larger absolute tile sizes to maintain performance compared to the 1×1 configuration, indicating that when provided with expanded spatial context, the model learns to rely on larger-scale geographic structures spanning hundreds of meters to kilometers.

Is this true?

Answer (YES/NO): YES